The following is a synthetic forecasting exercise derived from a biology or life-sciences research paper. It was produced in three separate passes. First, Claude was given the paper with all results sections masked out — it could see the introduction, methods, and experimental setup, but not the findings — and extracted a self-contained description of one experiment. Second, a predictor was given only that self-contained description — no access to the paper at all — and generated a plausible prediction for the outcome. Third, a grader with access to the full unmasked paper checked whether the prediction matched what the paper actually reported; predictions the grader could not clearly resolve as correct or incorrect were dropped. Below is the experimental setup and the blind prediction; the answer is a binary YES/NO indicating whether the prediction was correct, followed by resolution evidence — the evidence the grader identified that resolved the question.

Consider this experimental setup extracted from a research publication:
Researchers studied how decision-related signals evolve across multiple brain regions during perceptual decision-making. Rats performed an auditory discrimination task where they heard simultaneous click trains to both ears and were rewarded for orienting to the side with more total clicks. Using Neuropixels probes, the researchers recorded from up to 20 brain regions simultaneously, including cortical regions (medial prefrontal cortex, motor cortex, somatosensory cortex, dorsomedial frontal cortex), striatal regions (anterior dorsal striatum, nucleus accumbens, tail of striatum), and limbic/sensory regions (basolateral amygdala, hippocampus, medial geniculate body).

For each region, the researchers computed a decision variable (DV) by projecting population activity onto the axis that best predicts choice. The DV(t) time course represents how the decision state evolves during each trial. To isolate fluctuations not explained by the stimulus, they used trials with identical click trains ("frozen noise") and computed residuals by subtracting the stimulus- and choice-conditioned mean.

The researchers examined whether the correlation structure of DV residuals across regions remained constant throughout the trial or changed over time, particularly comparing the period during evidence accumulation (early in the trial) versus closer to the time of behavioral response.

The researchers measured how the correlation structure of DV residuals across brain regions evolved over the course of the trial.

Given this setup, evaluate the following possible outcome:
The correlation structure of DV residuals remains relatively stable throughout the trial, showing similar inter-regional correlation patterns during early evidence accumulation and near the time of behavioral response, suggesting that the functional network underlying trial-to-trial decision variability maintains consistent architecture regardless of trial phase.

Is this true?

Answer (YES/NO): NO